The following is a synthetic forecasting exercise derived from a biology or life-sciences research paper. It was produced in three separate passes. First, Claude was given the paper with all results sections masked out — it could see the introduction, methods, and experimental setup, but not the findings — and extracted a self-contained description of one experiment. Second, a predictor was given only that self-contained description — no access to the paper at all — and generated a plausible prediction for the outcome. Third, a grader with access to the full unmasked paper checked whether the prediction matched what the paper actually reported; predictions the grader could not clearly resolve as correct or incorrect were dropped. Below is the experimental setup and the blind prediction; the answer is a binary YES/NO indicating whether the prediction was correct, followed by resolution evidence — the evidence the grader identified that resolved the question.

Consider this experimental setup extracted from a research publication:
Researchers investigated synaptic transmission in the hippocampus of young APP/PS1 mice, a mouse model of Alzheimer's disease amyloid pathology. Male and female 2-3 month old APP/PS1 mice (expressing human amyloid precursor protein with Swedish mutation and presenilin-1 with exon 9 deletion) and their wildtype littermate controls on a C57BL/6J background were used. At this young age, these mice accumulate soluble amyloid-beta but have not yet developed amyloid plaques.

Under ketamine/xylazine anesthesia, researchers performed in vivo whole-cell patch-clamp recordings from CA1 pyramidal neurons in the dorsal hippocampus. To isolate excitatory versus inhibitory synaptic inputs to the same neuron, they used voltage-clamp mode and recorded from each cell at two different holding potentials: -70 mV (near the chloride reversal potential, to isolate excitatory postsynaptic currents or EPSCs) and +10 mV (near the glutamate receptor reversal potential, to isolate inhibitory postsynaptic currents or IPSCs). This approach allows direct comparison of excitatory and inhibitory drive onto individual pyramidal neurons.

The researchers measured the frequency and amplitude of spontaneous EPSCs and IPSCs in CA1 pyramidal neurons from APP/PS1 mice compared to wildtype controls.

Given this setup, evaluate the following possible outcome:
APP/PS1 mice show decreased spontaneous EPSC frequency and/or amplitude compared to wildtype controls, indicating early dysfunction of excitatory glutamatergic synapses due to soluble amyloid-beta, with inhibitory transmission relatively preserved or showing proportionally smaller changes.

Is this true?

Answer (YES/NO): NO